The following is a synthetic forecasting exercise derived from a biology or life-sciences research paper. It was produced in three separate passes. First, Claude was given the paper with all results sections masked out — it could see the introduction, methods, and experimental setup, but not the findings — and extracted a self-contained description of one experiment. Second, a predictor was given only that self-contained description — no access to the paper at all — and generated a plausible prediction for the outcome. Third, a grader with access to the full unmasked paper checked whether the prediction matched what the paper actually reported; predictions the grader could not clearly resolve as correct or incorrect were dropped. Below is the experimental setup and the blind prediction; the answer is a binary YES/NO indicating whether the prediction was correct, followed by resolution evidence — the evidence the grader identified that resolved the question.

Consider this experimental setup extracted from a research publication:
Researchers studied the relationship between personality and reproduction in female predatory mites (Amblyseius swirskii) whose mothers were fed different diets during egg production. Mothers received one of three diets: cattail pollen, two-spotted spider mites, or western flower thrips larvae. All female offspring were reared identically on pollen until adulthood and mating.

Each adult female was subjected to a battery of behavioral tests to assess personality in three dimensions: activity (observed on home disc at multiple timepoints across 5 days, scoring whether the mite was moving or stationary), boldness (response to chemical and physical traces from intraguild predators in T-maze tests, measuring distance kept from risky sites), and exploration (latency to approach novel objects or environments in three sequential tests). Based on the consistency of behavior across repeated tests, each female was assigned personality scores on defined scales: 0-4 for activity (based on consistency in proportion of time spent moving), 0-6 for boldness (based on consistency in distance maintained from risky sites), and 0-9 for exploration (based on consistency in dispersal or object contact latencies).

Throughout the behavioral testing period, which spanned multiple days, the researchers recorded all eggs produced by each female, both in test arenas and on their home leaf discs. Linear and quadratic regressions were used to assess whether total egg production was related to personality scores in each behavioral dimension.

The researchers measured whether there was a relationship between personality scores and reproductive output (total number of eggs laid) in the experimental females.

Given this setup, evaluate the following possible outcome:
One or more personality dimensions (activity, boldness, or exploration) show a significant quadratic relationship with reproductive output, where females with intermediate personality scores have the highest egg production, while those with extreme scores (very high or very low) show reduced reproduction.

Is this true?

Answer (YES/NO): NO